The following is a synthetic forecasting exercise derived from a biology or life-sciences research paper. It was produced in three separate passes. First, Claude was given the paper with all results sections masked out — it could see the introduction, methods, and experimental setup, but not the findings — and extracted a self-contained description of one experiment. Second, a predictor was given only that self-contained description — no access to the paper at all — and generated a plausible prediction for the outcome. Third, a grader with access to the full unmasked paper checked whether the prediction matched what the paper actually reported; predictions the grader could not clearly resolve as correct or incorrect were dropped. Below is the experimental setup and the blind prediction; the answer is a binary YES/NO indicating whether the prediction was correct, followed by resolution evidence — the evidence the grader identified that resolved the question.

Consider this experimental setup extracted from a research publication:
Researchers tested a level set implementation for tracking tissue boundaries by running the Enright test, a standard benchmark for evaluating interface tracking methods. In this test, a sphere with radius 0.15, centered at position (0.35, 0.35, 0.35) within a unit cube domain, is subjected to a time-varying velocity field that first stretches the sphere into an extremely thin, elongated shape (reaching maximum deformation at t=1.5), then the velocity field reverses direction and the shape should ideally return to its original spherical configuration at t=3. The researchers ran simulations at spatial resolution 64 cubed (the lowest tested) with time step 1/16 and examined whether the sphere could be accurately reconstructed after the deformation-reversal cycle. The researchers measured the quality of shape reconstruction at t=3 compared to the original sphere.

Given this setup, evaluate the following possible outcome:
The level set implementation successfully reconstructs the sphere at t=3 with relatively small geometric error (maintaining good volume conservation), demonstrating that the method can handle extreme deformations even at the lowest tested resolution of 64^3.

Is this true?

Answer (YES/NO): NO